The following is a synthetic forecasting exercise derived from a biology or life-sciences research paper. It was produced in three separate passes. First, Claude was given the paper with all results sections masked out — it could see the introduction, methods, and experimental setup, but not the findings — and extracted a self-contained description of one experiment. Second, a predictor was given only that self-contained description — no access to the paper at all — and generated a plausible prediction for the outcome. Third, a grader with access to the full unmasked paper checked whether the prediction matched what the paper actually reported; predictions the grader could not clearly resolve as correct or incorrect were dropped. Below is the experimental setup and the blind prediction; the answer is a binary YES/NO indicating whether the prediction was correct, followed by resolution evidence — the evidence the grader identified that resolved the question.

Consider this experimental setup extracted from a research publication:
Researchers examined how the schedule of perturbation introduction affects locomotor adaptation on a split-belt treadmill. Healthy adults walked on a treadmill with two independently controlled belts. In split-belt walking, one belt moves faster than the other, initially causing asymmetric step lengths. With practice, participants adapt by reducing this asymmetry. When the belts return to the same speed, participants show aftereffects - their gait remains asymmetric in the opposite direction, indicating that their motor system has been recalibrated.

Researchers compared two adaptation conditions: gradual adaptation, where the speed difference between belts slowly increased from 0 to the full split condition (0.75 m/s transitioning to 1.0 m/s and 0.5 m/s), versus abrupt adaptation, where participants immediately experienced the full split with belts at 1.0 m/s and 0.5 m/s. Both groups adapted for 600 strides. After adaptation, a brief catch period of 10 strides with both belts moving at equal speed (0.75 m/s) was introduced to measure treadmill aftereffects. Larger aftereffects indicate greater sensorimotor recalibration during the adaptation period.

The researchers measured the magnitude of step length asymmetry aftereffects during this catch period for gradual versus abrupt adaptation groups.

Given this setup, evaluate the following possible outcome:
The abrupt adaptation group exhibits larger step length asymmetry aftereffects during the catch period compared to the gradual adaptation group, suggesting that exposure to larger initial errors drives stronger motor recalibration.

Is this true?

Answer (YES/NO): YES